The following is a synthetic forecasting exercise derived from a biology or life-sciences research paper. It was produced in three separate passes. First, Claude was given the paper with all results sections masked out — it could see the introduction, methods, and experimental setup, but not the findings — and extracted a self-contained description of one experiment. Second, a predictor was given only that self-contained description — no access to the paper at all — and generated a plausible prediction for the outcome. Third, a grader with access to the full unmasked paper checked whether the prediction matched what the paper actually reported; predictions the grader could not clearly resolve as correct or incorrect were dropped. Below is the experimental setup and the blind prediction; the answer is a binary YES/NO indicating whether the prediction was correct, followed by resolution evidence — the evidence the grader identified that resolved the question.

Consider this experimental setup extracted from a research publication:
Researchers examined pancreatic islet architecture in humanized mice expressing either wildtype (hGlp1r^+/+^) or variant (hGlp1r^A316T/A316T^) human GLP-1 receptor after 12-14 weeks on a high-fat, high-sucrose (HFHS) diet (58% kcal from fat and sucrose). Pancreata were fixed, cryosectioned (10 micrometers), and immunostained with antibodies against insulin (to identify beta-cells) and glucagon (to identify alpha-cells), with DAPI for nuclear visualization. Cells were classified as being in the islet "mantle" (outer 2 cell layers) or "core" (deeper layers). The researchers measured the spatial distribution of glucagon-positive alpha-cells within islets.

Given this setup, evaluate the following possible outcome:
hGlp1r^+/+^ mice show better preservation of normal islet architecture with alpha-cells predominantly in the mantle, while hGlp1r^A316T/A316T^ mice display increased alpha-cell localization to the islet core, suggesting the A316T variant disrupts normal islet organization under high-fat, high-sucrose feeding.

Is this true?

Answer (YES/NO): YES